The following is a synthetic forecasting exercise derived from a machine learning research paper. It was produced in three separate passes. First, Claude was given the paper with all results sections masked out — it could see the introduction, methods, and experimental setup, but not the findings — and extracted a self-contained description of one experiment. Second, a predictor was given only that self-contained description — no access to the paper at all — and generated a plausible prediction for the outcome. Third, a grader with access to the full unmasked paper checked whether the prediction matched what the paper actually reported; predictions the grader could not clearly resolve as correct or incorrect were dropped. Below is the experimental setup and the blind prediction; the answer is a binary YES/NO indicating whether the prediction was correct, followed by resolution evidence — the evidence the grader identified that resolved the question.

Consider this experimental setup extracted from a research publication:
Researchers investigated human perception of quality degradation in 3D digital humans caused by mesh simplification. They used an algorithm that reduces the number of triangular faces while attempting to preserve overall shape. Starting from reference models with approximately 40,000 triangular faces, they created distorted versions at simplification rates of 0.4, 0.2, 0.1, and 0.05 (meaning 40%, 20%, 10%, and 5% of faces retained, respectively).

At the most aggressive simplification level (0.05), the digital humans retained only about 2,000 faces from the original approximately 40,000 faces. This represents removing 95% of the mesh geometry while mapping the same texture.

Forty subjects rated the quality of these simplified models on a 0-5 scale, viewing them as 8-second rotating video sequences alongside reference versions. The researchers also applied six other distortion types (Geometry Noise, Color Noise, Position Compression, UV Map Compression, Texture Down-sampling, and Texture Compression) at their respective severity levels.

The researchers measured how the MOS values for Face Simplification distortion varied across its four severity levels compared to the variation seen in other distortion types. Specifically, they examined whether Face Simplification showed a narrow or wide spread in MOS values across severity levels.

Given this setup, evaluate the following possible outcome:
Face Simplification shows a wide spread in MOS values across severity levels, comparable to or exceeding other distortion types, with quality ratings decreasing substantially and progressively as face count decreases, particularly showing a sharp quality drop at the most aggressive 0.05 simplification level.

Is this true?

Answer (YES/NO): NO